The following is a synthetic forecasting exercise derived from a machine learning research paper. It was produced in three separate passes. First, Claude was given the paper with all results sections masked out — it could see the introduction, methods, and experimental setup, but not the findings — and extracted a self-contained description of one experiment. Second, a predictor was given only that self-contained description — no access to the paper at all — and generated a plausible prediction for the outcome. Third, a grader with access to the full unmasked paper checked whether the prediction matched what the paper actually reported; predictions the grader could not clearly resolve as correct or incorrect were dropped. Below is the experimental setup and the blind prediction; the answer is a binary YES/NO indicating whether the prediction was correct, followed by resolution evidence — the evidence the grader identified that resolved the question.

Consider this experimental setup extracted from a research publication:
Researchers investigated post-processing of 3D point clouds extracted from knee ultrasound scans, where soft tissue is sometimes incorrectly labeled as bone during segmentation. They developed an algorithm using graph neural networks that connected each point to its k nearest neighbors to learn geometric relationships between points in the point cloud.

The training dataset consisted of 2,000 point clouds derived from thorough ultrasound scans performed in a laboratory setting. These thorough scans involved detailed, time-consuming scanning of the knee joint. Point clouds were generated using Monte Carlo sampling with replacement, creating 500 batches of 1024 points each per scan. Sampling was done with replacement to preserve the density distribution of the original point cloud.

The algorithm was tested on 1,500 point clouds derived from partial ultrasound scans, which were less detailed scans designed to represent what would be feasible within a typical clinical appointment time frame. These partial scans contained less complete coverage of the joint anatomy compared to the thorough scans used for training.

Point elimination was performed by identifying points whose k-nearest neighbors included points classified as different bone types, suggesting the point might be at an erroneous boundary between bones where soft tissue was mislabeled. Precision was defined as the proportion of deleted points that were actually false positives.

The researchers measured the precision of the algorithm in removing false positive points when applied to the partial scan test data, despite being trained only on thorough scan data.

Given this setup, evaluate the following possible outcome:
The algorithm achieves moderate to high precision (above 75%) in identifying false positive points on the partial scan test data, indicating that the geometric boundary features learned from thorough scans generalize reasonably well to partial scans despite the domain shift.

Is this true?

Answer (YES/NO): YES